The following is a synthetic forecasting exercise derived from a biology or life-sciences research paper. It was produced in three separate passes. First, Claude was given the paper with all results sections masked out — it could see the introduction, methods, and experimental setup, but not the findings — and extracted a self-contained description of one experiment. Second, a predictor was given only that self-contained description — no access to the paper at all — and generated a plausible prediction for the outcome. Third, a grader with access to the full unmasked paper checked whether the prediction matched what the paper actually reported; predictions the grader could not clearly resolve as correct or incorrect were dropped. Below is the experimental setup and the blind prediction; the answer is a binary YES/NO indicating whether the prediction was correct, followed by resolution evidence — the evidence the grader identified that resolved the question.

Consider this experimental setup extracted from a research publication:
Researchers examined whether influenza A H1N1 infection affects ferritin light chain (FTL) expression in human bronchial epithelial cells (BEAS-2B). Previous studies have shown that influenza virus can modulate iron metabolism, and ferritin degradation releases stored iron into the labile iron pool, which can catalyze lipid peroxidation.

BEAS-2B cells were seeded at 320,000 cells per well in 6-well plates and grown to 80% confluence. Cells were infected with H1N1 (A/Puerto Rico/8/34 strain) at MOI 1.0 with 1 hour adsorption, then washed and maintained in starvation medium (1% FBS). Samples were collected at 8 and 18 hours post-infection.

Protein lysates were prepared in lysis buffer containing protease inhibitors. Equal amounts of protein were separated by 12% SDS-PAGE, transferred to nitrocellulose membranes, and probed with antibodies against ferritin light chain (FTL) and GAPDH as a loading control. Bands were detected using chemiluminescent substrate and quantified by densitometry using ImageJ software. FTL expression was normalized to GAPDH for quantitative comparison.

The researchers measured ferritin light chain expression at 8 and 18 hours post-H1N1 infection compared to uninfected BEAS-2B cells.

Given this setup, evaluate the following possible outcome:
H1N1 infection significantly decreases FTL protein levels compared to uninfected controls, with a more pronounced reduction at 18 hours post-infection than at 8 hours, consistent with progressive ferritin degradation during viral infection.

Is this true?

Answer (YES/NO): NO